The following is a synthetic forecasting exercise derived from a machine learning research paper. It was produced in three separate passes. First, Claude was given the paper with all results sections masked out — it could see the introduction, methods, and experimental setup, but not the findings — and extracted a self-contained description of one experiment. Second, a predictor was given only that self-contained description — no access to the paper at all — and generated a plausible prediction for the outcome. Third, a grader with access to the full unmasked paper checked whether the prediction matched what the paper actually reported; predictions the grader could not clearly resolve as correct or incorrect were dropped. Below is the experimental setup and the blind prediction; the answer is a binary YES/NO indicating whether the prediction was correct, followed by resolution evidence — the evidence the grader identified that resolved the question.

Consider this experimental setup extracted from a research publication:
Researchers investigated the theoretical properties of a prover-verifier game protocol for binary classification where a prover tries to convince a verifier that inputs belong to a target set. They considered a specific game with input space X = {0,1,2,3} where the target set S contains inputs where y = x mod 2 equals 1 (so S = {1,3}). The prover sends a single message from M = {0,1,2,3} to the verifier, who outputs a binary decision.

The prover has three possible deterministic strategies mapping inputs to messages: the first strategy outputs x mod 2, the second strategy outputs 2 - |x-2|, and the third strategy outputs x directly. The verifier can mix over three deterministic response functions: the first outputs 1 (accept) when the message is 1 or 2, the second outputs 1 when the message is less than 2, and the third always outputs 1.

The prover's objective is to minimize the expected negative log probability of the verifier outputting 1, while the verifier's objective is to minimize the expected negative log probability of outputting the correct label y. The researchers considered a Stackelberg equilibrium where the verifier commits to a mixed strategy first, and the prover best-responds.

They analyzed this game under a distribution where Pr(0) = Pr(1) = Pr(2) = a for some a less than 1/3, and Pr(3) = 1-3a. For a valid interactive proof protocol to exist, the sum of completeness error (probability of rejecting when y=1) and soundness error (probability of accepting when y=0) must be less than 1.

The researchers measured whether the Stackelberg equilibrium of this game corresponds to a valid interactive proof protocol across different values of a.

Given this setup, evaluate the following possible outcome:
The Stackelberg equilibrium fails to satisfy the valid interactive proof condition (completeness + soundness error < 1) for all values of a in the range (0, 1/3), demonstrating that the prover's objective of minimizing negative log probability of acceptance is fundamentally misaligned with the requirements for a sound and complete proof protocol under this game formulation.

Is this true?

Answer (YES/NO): NO